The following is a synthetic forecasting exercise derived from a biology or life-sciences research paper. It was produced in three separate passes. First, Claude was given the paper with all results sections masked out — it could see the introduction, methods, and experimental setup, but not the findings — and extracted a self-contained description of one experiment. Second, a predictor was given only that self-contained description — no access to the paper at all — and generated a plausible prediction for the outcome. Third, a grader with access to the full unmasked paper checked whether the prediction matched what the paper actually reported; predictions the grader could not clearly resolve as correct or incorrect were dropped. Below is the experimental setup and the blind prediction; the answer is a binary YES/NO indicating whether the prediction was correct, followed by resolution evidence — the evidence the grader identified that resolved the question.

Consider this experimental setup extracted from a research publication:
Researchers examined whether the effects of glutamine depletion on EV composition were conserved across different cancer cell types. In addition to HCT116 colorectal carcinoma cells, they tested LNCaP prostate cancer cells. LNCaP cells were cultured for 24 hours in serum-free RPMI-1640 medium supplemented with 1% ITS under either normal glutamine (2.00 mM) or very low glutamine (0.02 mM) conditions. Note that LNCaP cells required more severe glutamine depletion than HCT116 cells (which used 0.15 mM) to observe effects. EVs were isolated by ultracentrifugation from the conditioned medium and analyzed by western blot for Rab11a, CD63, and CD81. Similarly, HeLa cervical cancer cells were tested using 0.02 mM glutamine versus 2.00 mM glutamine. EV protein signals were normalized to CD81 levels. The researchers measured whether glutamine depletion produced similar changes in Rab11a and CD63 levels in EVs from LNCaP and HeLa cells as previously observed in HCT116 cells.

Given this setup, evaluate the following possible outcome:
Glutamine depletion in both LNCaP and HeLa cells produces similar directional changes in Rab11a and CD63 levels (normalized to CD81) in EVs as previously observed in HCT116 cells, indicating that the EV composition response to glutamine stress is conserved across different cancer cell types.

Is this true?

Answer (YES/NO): NO